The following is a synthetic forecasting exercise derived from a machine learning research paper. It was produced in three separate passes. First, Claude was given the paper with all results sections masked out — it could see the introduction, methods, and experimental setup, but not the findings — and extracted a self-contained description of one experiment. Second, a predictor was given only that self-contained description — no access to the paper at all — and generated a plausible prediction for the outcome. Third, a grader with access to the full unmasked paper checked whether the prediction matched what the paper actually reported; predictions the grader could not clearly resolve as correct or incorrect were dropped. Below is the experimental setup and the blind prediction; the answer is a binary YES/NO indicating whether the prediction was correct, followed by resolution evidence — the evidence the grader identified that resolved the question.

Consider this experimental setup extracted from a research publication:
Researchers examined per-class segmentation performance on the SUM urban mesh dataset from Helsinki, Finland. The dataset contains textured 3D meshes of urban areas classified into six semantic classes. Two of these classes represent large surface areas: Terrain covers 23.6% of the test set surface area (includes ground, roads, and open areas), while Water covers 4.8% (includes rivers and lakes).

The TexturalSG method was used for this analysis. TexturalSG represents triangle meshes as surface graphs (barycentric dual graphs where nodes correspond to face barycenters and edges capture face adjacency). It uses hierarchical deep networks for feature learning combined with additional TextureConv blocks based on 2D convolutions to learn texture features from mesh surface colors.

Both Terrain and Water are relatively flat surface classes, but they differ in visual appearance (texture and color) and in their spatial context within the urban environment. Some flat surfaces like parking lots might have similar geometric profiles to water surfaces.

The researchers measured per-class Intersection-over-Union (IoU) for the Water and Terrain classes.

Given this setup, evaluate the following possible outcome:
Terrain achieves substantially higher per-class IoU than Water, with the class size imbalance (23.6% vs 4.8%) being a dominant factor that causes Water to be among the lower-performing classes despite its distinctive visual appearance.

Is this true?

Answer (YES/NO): NO